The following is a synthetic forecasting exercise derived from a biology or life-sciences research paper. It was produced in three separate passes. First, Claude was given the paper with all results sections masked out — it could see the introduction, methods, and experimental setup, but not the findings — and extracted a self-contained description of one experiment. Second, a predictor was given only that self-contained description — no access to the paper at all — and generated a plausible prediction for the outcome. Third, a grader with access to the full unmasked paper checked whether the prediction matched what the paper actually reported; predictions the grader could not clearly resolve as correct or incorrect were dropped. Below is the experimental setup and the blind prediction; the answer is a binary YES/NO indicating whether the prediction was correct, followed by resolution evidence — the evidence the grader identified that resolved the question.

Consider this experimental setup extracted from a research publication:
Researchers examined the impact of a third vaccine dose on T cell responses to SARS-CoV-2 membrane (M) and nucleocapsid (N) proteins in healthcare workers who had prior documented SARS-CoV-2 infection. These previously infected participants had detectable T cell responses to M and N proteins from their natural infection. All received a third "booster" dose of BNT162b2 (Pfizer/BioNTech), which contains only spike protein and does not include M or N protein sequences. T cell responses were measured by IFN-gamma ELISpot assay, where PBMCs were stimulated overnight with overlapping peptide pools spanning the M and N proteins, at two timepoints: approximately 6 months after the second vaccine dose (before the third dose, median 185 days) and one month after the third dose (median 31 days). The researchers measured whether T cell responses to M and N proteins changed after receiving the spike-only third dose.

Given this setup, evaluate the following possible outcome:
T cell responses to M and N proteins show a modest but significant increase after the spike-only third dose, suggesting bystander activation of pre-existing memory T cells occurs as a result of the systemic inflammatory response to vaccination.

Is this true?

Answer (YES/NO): NO